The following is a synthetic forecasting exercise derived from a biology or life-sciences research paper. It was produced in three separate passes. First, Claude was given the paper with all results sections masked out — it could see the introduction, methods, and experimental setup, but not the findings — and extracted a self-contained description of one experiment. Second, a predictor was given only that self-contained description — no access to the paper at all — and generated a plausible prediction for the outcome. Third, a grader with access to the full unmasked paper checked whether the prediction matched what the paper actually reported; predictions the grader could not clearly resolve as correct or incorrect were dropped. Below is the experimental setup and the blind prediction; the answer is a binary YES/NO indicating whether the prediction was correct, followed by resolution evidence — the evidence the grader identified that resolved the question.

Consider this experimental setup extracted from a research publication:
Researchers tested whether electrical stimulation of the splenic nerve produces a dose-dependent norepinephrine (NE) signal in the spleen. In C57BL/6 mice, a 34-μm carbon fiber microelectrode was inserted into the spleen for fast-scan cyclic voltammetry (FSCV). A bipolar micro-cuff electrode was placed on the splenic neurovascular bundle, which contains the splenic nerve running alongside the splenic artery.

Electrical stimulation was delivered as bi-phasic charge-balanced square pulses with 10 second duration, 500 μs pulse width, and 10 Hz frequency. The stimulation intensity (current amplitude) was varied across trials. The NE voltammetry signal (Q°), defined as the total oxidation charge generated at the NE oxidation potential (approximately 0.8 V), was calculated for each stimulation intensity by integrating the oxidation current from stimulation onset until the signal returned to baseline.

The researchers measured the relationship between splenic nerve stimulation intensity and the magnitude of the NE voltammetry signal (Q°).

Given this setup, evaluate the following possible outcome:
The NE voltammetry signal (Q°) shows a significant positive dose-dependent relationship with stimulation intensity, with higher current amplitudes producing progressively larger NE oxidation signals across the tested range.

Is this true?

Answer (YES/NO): YES